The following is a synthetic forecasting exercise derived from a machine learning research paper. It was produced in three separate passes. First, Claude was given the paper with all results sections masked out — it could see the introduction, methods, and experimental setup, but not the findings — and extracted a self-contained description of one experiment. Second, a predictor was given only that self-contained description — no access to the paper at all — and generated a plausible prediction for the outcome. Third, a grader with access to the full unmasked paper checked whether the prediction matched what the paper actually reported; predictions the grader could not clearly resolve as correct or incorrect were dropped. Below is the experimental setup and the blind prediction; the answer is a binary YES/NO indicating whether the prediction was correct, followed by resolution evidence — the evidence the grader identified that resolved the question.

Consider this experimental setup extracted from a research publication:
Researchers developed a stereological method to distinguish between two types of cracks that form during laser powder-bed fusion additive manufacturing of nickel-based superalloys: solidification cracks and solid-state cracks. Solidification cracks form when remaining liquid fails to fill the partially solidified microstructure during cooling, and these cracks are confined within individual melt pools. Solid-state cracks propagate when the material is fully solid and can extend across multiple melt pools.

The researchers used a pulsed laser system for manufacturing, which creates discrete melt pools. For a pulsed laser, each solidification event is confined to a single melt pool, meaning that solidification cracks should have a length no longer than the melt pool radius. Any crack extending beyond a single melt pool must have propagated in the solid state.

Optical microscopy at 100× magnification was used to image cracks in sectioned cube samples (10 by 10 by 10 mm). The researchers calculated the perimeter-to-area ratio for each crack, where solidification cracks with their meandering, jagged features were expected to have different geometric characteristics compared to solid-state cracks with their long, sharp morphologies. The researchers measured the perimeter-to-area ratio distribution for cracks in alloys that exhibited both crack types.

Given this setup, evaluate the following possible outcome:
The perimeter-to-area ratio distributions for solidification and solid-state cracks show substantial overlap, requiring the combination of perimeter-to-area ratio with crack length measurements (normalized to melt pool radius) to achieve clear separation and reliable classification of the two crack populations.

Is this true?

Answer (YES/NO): NO